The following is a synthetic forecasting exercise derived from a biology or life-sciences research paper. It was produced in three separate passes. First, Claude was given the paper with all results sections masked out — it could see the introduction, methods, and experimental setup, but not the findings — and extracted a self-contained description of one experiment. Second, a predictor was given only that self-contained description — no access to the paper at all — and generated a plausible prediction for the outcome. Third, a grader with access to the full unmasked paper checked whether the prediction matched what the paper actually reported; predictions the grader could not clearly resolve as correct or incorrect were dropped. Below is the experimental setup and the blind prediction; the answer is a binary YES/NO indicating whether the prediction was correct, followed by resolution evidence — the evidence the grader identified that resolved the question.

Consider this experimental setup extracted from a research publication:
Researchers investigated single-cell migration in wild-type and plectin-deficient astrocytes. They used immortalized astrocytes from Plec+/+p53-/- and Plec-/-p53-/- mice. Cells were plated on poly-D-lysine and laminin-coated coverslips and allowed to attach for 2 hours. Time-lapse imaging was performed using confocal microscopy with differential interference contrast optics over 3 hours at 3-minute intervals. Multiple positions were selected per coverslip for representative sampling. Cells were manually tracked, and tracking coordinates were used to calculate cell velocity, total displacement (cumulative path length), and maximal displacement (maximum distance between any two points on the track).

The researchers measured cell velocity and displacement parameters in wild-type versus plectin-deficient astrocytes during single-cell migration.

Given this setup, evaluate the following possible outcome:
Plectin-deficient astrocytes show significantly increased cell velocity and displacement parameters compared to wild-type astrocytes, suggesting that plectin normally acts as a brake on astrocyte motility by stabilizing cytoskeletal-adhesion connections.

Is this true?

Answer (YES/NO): NO